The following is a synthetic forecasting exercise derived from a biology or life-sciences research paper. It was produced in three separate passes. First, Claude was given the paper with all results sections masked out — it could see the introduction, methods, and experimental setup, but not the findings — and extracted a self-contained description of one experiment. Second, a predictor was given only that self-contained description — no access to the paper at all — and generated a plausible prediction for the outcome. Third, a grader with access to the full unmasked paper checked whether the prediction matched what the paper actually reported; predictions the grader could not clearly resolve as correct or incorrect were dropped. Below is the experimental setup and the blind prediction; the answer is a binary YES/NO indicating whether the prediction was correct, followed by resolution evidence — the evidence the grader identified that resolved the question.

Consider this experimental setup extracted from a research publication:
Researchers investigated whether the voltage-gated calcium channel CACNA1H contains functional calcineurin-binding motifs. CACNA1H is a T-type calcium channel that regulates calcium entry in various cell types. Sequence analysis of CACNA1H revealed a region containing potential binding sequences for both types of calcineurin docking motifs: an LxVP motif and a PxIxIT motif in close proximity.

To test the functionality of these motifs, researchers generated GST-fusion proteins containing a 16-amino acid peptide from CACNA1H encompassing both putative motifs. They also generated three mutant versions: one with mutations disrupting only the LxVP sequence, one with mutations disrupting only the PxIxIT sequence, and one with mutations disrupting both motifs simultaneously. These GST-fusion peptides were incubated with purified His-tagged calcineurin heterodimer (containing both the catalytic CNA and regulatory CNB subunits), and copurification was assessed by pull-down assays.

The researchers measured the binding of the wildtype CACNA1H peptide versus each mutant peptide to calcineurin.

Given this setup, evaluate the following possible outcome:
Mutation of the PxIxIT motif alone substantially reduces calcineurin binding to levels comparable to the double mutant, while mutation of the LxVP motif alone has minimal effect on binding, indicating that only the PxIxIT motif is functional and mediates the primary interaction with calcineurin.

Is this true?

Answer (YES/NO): NO